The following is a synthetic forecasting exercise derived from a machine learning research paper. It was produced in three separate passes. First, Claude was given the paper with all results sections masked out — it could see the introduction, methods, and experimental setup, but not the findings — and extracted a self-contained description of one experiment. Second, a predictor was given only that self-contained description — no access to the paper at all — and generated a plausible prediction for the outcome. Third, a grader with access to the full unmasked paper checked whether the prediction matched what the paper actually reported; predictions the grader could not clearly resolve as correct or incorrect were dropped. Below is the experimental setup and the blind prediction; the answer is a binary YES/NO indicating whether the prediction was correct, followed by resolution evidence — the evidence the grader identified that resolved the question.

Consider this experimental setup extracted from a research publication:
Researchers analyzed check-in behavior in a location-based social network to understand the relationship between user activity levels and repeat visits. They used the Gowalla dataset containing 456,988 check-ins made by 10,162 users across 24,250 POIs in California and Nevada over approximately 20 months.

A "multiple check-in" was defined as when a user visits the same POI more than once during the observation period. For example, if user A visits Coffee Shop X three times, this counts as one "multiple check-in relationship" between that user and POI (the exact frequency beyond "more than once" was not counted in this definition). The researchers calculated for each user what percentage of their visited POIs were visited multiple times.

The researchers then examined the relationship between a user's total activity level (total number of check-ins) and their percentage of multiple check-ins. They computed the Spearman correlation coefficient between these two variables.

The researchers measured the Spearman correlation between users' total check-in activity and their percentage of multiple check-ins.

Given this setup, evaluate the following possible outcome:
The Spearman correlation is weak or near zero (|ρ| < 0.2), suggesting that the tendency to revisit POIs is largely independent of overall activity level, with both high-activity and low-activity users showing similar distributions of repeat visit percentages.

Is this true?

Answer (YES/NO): NO